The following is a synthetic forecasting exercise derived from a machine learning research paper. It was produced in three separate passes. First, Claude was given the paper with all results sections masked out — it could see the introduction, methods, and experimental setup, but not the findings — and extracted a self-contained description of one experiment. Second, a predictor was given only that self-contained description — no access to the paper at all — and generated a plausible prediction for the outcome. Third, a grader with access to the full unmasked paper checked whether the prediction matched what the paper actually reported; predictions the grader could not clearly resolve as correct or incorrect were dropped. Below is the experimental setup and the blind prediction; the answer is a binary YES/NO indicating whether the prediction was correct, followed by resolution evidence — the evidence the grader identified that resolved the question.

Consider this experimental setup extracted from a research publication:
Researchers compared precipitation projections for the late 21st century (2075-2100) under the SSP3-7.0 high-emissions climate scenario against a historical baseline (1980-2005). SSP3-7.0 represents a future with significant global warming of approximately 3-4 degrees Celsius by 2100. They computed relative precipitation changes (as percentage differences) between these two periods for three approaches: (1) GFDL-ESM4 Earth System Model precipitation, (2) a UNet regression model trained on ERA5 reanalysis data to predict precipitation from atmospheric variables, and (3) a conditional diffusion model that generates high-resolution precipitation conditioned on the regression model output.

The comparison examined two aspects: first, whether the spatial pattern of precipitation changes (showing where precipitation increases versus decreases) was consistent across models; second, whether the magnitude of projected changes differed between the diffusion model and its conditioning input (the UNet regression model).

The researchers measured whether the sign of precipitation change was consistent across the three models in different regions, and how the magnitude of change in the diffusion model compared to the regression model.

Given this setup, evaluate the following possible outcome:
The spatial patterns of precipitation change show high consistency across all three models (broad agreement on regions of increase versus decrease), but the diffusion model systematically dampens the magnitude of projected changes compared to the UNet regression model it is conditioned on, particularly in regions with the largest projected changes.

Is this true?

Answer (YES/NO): NO